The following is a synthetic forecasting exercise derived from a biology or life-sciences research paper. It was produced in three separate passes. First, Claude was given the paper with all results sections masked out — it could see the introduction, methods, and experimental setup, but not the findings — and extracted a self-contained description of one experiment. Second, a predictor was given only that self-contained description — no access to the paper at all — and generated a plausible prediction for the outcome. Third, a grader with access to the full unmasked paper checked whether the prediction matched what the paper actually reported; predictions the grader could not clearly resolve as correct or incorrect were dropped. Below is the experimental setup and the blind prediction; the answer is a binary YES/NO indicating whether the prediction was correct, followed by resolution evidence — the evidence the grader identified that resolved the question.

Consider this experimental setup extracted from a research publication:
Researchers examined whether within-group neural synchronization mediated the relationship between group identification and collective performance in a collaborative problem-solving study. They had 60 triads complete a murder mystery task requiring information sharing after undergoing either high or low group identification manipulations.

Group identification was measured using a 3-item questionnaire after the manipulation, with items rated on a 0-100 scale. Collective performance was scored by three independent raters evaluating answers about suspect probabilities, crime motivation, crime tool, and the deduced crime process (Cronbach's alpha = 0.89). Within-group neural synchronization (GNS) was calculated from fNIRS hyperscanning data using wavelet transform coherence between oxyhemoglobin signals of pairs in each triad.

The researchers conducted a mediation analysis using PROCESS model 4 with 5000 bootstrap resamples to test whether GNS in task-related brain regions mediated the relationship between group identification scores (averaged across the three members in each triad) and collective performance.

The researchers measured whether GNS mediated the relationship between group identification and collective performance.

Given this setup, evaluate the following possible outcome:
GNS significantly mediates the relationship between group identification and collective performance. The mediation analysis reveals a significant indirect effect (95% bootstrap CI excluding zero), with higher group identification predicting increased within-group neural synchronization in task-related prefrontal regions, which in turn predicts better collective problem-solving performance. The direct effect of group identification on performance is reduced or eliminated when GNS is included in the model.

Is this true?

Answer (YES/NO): NO